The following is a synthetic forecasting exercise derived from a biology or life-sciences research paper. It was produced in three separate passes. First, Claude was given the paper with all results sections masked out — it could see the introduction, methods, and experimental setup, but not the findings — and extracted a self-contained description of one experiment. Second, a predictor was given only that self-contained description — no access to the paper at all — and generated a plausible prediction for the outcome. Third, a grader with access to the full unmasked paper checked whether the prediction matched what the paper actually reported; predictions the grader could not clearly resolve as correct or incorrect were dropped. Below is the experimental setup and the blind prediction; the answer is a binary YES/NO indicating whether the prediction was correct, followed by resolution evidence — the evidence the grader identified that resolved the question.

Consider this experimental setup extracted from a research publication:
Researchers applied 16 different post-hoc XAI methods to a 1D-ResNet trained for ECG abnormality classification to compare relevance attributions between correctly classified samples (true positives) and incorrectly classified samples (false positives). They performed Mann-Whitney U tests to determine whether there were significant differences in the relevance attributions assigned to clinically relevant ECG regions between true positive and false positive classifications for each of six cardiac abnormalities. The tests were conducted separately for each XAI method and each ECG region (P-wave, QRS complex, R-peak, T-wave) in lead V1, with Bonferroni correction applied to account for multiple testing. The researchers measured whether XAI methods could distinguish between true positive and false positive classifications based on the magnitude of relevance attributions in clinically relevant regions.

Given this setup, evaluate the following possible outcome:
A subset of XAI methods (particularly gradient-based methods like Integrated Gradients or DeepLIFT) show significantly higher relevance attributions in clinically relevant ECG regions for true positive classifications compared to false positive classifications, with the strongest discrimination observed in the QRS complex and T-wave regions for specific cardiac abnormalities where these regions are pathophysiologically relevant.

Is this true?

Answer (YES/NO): NO